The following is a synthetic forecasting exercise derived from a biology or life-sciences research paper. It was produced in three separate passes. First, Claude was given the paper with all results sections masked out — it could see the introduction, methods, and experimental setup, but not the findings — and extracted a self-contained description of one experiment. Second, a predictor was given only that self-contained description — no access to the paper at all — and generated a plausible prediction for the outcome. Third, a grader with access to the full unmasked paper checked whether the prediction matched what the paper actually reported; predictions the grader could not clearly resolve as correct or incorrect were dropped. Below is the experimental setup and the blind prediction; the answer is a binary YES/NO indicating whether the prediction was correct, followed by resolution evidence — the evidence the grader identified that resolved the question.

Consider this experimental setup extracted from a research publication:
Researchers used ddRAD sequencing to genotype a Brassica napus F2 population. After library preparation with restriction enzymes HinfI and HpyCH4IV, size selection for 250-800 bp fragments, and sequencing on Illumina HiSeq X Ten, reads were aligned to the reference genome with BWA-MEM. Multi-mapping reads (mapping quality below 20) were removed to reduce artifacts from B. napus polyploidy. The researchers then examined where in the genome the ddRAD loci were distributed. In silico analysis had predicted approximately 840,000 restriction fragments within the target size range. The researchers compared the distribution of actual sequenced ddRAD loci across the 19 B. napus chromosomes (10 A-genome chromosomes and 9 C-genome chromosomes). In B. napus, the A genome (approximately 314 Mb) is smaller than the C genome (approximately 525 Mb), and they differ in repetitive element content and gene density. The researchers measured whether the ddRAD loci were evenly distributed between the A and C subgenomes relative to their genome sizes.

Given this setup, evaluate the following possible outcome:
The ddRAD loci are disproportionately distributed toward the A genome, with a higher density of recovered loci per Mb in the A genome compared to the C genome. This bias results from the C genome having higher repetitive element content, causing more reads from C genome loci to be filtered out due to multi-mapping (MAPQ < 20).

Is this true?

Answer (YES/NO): YES